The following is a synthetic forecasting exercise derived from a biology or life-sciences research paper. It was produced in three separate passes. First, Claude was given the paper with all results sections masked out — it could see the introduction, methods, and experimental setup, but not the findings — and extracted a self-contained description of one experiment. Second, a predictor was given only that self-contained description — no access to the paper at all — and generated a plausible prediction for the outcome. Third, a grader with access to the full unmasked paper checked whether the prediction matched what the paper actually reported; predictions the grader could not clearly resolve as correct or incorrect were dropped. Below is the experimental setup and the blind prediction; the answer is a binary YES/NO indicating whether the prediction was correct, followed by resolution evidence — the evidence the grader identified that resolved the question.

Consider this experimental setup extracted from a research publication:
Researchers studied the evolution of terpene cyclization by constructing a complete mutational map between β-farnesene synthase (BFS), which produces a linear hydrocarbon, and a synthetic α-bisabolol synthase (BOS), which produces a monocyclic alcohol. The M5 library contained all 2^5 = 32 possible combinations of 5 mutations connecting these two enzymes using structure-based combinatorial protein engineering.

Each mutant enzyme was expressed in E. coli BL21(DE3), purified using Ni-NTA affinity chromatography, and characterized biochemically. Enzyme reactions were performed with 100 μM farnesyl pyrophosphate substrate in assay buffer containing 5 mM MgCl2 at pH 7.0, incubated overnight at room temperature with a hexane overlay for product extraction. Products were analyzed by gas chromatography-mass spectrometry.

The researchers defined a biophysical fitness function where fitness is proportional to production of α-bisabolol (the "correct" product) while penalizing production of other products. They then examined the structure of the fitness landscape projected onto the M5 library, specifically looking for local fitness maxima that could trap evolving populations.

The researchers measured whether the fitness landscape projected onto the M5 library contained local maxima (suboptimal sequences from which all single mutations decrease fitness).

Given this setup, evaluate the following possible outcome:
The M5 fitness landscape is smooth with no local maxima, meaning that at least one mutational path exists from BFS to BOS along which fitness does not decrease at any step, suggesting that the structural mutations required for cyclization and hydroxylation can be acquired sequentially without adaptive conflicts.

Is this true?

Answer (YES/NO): NO